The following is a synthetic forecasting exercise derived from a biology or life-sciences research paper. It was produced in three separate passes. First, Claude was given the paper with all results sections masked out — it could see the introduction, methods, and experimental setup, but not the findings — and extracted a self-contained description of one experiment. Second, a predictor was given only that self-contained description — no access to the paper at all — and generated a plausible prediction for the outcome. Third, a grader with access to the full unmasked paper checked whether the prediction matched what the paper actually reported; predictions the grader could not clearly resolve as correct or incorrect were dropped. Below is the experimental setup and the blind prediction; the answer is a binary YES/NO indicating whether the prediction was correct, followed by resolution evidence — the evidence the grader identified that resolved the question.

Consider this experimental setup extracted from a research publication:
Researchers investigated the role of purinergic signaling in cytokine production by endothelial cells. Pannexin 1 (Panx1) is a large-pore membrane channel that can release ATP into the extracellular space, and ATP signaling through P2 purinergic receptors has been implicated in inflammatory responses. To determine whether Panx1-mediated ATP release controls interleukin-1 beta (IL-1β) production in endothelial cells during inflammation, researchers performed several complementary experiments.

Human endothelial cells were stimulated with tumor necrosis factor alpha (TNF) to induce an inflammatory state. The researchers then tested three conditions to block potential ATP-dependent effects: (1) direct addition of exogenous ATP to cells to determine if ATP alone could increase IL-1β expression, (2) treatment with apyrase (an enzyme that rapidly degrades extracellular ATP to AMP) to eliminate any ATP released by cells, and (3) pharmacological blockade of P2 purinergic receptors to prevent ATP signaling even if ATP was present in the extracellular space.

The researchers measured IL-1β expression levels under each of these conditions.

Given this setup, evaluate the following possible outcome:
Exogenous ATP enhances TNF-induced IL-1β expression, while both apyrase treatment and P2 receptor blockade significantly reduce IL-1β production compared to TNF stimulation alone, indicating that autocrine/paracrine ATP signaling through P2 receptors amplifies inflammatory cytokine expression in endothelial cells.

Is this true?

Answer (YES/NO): NO